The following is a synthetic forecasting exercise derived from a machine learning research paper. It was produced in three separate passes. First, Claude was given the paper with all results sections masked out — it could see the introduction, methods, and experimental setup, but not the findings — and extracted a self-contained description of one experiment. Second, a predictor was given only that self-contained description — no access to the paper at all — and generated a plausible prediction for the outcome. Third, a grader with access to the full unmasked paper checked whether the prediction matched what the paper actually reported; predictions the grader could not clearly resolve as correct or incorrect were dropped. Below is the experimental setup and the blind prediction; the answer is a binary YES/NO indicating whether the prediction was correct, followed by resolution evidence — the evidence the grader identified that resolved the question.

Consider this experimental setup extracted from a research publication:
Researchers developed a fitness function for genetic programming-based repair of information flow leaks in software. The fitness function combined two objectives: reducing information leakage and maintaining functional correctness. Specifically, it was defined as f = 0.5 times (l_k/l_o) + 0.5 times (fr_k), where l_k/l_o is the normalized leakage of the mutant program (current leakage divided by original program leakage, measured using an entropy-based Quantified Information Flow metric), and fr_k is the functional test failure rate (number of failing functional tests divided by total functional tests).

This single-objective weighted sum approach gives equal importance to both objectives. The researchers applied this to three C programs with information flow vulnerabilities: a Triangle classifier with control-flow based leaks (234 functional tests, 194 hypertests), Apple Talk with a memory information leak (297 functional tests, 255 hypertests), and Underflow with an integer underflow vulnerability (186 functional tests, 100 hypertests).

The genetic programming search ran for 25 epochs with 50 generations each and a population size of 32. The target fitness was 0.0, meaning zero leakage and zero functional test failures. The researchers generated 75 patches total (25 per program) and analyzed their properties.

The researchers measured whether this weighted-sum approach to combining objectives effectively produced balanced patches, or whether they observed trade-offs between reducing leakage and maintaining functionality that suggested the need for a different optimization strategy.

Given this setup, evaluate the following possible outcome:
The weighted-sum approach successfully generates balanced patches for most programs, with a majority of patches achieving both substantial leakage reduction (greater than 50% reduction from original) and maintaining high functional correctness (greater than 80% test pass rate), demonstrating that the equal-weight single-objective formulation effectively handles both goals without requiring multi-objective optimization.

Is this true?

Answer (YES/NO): NO